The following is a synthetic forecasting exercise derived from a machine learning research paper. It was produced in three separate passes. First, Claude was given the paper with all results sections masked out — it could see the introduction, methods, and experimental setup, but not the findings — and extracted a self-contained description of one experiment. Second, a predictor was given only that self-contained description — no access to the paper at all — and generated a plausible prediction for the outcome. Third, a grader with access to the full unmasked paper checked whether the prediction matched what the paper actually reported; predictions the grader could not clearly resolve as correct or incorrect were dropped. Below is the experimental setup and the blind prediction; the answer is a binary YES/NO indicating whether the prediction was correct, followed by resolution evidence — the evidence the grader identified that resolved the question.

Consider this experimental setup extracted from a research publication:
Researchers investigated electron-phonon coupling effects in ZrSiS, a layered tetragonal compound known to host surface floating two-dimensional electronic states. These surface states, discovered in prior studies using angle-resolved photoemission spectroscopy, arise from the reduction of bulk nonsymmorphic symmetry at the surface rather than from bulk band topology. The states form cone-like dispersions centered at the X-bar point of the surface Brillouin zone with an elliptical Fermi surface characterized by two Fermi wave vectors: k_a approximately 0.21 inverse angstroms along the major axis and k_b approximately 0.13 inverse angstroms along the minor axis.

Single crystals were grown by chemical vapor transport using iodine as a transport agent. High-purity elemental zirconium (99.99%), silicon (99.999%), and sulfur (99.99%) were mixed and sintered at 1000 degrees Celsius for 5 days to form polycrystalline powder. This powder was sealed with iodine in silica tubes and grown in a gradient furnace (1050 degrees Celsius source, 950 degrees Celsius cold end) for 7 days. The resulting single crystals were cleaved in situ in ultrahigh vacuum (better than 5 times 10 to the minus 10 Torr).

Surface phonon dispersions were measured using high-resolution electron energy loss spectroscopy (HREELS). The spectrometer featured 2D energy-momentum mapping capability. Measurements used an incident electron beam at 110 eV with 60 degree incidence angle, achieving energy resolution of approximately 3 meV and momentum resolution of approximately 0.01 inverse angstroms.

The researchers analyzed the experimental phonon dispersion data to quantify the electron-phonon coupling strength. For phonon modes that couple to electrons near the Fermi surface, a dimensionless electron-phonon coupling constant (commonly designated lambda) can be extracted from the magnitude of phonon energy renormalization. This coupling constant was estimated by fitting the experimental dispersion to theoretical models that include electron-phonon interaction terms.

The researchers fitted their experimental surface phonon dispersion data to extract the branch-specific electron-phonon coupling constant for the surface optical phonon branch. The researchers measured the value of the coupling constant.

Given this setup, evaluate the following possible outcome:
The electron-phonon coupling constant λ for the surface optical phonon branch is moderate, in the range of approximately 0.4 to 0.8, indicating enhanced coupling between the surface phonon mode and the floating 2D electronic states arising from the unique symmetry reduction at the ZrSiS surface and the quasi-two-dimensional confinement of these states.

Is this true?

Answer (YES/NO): NO